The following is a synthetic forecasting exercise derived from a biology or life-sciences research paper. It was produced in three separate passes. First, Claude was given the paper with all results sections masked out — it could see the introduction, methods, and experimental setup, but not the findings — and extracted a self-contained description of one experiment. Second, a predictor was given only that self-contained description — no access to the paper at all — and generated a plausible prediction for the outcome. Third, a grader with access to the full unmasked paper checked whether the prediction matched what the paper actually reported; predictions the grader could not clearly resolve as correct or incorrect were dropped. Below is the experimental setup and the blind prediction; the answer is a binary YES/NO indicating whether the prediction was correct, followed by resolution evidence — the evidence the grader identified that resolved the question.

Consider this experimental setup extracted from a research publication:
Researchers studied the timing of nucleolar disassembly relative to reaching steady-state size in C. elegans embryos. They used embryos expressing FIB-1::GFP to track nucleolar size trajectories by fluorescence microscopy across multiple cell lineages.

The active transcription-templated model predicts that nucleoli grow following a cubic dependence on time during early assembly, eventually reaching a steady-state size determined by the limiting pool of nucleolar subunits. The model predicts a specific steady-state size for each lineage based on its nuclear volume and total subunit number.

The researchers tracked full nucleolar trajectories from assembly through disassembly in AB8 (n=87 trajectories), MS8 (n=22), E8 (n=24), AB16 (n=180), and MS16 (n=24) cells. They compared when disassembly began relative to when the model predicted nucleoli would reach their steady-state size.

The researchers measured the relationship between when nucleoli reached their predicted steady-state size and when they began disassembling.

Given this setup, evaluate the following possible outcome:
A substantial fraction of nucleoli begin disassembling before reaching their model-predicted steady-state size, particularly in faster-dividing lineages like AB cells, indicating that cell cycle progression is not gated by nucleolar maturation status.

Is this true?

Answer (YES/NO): NO